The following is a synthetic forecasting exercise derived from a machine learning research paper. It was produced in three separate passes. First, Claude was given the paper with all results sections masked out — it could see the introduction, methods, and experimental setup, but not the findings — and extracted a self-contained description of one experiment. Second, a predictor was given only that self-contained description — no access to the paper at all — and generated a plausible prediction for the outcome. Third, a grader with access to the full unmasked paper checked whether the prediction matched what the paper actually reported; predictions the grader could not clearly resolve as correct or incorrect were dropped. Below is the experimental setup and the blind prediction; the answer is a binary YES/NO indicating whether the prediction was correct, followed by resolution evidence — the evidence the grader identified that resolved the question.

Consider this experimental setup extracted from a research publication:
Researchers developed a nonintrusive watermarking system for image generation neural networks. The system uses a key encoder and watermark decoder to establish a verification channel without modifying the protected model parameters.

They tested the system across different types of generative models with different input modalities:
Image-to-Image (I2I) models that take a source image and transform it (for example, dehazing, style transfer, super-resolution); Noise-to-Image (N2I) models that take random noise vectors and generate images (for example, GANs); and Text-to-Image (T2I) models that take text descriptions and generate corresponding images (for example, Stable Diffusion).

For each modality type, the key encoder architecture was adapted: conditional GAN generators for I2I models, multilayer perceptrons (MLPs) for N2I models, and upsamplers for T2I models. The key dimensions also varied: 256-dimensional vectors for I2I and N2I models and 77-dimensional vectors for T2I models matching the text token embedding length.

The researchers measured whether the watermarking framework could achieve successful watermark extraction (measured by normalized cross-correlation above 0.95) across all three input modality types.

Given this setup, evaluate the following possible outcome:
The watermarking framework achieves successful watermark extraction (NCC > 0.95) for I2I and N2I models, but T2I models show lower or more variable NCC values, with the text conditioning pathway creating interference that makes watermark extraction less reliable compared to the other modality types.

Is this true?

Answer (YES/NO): NO